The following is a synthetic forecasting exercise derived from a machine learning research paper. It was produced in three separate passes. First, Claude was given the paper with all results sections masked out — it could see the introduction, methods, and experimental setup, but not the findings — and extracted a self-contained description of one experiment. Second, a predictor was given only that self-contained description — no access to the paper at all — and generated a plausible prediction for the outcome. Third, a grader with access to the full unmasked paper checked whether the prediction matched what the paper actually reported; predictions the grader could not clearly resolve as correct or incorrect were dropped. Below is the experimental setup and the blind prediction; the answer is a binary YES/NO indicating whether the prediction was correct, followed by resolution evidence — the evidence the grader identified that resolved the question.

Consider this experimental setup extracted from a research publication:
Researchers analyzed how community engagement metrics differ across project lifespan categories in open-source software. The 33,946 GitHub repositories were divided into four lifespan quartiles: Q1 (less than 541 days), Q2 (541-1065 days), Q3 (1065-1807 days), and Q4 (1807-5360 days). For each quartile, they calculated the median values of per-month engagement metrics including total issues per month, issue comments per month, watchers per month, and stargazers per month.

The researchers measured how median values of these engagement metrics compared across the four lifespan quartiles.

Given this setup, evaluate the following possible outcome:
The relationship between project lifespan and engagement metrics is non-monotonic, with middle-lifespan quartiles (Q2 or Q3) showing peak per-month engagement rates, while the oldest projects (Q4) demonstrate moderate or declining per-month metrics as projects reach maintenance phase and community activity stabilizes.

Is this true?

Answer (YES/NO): NO